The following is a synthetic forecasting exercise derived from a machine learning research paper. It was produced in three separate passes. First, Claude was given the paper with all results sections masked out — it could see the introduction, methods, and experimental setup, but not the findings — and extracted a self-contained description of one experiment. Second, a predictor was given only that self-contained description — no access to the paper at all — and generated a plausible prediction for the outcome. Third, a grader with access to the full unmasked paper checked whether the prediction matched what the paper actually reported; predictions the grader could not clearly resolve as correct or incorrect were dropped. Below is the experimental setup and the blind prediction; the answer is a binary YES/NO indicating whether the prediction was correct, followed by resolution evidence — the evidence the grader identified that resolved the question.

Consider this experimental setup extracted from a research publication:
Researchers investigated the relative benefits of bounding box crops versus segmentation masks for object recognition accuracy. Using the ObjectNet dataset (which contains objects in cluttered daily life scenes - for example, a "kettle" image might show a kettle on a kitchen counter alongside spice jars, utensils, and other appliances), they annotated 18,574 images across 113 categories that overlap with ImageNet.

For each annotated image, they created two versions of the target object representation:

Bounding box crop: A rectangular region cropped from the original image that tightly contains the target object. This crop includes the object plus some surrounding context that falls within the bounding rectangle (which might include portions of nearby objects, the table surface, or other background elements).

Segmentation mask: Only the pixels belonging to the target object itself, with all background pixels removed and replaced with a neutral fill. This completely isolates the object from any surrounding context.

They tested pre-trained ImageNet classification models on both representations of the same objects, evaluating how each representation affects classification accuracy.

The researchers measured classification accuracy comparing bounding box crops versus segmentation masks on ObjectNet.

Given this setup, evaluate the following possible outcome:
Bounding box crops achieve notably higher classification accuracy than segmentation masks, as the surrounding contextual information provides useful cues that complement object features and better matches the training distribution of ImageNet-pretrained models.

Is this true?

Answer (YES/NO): NO